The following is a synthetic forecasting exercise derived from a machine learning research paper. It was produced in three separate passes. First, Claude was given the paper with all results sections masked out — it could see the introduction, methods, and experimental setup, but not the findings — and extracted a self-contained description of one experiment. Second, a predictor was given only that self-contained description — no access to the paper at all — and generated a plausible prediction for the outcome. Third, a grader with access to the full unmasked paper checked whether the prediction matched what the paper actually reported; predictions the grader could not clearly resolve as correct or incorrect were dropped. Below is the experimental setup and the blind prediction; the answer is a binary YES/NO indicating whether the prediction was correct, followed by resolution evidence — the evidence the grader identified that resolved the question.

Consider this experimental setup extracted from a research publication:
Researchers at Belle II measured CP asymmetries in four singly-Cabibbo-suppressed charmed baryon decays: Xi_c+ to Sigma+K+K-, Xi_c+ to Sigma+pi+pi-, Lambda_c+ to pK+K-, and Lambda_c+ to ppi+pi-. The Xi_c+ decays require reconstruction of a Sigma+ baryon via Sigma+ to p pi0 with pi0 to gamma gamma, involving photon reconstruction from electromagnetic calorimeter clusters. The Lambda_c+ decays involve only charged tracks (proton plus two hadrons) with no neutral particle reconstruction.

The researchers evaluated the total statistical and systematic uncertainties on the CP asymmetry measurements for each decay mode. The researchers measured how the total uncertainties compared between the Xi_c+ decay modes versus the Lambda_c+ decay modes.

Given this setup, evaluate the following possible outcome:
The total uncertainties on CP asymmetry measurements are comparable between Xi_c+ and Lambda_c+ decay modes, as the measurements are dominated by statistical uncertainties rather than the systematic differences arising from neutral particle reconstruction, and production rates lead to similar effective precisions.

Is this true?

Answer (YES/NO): NO